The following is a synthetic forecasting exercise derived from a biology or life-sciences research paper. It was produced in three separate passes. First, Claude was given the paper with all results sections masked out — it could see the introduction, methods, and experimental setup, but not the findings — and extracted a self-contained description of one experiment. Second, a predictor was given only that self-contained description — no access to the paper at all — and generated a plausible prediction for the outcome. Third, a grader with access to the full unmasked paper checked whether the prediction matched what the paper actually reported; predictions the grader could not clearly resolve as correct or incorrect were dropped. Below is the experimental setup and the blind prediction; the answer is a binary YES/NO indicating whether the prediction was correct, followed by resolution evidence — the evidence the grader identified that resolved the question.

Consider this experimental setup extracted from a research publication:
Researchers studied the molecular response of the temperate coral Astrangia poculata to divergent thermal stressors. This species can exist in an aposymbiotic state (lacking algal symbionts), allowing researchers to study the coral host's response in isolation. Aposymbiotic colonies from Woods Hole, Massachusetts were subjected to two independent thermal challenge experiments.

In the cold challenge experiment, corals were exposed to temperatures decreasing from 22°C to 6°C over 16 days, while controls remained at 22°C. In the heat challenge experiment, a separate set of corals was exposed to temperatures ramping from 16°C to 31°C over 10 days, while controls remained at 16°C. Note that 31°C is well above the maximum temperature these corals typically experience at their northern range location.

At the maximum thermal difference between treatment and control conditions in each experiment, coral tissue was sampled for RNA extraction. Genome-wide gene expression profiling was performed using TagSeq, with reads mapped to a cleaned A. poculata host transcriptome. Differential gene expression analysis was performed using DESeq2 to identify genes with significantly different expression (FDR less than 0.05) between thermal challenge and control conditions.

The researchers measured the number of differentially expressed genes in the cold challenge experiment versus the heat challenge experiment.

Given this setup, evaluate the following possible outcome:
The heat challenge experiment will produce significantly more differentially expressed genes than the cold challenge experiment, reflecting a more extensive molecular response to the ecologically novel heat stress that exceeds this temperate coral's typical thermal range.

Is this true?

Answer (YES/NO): NO